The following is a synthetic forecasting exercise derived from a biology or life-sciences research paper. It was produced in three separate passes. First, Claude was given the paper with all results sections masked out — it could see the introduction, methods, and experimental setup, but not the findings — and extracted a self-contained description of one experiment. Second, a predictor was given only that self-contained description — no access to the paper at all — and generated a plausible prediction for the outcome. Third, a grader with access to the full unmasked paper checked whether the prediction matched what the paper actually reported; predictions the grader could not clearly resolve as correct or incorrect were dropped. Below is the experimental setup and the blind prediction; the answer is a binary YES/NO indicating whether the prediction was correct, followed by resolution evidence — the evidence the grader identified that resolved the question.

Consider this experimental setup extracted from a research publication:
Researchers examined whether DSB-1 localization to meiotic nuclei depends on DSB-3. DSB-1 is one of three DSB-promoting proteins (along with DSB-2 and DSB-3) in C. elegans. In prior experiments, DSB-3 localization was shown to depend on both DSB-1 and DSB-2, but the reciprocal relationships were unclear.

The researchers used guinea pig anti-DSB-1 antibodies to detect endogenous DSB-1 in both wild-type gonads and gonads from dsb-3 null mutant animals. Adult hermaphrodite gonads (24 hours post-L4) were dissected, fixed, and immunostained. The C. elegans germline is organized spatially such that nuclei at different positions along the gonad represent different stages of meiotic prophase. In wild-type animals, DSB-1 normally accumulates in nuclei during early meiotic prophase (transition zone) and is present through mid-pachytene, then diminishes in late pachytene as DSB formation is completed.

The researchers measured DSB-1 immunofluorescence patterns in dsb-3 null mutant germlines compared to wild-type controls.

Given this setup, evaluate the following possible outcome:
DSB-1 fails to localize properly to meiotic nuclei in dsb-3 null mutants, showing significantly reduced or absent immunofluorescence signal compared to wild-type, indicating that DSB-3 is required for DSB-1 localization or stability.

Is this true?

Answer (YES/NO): YES